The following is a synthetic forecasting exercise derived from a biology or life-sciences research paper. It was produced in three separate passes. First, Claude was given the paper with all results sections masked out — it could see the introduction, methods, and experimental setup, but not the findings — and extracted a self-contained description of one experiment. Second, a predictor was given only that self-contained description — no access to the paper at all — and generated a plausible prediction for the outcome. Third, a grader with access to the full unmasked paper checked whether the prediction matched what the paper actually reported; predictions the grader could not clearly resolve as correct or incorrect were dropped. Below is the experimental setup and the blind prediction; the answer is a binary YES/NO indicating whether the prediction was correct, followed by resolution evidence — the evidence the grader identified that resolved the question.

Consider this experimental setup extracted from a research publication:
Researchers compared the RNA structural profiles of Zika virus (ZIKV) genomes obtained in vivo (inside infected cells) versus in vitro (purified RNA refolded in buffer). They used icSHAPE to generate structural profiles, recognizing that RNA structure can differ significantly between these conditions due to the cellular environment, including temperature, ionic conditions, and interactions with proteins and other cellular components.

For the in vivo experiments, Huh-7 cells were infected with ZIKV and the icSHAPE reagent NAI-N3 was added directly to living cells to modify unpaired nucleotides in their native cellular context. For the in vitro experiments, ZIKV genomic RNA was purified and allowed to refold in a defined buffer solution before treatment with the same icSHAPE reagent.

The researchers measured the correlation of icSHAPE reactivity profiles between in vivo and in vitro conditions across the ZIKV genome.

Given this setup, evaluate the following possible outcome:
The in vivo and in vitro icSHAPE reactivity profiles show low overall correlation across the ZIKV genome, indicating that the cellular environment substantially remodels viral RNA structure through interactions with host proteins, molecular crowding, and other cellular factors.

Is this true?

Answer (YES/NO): NO